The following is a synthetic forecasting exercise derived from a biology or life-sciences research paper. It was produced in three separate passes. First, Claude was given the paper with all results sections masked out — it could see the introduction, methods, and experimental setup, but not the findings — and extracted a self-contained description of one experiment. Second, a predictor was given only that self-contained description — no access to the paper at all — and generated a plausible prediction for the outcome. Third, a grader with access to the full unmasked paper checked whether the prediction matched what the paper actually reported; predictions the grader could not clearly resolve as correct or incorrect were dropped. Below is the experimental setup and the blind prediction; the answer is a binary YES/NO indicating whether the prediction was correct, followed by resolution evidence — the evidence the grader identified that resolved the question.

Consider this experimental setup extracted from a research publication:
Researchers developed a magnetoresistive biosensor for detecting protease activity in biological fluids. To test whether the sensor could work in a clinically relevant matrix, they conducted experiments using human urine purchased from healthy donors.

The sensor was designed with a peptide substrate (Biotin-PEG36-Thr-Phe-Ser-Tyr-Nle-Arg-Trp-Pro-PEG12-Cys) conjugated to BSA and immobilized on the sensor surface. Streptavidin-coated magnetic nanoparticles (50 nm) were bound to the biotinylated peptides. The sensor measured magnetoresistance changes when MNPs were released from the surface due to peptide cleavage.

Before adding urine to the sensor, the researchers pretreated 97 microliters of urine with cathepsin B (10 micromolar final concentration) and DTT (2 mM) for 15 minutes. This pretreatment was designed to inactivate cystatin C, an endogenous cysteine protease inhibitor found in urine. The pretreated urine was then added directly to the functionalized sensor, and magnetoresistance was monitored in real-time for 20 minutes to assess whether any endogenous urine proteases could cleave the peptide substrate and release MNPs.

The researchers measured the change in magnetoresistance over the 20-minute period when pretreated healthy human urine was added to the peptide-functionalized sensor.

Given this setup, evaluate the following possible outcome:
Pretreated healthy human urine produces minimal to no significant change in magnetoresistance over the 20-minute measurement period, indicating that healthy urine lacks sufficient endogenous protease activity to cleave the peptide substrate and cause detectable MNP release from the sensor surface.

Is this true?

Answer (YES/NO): YES